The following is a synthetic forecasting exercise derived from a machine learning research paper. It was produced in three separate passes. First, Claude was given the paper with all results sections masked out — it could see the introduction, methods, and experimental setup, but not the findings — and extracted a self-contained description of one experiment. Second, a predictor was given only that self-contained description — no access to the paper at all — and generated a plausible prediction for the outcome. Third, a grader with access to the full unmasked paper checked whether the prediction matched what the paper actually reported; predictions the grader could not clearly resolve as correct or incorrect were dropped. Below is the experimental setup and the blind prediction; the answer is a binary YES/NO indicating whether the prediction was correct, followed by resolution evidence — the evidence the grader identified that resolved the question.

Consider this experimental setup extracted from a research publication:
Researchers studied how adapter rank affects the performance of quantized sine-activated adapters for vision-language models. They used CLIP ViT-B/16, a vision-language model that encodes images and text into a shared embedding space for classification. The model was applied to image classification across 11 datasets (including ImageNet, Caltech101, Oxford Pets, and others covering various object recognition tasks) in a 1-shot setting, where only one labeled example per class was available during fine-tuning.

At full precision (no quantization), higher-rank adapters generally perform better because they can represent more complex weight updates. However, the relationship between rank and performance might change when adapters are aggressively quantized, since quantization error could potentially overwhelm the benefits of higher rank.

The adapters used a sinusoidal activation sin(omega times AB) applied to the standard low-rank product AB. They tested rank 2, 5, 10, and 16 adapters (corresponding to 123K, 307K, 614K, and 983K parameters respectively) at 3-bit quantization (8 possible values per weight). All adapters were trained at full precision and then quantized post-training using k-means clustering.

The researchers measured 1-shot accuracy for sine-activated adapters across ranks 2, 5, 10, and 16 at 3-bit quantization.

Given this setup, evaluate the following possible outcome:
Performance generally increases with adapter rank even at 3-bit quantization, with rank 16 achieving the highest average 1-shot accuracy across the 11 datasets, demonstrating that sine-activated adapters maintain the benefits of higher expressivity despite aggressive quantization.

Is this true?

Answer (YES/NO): YES